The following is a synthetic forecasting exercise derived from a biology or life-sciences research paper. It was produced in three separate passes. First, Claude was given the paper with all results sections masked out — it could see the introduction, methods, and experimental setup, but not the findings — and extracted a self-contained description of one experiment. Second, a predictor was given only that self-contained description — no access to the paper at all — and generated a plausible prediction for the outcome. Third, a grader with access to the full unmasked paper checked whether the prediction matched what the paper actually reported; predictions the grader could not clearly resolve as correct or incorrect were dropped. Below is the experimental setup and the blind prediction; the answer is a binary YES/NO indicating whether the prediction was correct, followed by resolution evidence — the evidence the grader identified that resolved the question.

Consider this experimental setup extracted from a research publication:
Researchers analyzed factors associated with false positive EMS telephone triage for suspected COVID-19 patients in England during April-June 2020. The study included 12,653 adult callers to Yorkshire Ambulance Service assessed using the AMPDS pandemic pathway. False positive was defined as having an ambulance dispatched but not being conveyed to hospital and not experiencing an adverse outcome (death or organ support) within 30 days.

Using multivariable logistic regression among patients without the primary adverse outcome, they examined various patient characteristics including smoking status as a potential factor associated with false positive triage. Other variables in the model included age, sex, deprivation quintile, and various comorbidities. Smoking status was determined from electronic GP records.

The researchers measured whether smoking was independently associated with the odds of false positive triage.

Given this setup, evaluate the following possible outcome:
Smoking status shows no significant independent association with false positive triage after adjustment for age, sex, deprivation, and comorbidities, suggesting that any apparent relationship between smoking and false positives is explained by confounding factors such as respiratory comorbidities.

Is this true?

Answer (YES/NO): NO